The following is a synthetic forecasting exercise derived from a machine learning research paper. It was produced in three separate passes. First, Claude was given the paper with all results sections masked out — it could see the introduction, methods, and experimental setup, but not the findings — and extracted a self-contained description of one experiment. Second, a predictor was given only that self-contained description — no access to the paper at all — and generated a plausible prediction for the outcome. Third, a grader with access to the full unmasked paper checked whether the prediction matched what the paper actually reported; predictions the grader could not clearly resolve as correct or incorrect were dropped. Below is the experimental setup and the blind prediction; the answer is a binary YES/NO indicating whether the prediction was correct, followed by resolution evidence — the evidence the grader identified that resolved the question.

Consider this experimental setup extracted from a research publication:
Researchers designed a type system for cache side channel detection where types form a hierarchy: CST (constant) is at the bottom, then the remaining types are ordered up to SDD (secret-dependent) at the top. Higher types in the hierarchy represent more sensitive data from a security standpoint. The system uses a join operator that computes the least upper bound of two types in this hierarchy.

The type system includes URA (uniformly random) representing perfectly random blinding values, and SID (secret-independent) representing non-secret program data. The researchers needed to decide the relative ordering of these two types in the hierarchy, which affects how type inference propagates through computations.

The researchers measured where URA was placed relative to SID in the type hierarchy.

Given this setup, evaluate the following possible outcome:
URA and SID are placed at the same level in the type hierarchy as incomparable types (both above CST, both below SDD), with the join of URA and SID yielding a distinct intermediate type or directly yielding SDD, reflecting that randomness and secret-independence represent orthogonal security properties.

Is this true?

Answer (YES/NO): NO